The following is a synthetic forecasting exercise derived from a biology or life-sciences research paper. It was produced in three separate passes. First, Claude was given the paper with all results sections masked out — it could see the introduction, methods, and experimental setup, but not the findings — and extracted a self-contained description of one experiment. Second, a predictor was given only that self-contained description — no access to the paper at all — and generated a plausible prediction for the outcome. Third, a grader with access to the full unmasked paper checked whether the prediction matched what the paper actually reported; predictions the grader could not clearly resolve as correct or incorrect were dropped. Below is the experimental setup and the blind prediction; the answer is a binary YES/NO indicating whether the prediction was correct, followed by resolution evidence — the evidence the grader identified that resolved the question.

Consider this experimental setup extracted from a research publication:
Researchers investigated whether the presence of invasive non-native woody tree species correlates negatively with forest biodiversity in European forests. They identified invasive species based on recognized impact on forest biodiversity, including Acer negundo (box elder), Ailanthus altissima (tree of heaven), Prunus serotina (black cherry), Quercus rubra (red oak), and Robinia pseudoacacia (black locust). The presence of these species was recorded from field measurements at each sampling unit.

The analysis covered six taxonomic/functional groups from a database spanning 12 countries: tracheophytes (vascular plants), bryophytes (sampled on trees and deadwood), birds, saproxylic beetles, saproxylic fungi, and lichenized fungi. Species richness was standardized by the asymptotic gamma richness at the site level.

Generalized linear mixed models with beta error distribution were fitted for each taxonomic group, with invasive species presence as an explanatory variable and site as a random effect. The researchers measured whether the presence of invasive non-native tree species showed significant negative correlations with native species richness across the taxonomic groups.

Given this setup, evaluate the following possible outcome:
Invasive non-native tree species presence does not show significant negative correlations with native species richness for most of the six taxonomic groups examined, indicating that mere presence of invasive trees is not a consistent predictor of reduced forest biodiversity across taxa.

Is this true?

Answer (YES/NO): YES